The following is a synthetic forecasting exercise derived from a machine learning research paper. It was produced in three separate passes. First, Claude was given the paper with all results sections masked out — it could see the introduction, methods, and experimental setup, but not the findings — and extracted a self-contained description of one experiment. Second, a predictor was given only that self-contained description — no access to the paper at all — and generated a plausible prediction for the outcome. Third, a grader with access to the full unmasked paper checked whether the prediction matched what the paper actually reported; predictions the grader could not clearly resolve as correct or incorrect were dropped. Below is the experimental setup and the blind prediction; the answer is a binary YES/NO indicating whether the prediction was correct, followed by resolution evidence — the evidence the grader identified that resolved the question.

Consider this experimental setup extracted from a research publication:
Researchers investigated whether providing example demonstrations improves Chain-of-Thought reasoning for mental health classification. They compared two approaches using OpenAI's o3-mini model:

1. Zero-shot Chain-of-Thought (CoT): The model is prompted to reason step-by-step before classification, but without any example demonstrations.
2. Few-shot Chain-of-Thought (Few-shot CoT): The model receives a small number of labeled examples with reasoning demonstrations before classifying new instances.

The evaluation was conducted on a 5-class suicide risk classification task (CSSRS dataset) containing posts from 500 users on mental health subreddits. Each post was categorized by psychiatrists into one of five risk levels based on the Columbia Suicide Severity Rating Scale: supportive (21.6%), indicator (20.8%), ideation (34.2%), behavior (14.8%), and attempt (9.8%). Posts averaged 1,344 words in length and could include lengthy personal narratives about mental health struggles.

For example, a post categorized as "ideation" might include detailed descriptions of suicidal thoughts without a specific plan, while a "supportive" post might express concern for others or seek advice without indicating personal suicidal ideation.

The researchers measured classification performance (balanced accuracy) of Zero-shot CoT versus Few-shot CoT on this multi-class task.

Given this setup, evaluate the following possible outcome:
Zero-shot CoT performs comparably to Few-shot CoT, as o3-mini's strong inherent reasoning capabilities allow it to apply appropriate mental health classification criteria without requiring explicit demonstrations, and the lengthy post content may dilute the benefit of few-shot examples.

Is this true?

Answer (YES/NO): NO